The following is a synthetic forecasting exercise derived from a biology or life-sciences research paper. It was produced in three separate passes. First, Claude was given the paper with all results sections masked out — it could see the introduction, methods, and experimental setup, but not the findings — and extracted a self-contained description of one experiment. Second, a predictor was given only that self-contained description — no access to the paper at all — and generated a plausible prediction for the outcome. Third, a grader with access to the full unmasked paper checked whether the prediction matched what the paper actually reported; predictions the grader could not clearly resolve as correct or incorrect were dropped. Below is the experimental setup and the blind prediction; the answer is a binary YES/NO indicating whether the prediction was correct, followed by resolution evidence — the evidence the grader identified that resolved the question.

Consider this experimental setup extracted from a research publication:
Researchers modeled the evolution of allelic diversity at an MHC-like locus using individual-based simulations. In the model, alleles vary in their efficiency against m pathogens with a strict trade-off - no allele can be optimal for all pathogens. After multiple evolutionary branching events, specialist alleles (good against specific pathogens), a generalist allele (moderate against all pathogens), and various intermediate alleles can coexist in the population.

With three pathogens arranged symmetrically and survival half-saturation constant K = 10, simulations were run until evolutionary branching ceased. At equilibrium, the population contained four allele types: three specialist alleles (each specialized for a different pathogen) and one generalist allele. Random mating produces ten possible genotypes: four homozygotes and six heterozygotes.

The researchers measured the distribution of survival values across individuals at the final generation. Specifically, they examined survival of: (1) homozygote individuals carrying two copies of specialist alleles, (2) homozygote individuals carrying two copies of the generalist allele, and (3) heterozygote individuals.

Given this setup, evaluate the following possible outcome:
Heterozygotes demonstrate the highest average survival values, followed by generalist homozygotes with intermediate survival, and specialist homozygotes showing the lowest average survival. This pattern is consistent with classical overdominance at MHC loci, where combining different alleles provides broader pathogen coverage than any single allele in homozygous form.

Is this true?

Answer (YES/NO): YES